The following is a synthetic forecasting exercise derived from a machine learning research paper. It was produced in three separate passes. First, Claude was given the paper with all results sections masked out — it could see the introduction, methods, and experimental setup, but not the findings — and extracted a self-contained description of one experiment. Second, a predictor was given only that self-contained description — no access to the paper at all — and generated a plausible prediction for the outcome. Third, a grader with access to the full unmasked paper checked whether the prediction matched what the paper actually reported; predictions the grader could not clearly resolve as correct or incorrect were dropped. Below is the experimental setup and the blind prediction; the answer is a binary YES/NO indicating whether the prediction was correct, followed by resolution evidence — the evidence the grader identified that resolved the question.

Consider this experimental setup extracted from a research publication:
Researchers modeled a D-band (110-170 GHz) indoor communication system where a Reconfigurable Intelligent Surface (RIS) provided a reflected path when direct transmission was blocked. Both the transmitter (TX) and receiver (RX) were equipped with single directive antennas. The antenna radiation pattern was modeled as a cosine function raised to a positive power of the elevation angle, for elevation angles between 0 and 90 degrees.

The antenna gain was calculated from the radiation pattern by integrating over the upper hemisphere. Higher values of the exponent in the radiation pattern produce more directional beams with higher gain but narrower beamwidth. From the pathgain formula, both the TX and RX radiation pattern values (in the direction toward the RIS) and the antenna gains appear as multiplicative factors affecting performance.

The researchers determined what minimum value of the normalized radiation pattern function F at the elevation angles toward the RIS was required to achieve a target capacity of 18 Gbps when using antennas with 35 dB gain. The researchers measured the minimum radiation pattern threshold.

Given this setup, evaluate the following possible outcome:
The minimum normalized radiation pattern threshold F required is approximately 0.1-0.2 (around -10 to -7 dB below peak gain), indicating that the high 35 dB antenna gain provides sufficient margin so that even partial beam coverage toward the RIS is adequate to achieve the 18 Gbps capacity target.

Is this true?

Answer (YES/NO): NO